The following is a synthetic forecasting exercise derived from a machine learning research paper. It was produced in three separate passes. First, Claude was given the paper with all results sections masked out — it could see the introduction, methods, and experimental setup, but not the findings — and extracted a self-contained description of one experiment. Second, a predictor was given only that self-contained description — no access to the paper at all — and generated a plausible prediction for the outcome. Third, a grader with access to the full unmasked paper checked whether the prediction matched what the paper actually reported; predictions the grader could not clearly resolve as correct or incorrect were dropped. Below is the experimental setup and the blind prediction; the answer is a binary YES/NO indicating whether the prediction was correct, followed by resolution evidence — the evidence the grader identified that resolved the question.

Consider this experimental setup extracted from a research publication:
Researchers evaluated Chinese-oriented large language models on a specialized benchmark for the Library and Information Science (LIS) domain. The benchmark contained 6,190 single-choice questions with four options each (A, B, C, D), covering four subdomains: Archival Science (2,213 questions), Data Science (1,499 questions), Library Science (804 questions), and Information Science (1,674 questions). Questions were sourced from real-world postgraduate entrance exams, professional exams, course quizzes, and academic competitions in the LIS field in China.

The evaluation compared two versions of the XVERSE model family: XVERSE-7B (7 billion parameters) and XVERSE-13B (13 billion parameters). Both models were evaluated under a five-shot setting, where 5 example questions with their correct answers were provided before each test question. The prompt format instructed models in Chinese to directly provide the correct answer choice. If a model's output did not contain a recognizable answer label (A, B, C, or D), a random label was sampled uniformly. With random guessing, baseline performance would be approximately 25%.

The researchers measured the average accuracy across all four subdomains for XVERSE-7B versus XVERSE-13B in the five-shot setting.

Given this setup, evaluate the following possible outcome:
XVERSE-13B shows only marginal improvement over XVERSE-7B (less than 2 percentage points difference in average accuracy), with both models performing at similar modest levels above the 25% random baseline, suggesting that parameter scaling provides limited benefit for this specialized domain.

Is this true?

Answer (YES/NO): NO